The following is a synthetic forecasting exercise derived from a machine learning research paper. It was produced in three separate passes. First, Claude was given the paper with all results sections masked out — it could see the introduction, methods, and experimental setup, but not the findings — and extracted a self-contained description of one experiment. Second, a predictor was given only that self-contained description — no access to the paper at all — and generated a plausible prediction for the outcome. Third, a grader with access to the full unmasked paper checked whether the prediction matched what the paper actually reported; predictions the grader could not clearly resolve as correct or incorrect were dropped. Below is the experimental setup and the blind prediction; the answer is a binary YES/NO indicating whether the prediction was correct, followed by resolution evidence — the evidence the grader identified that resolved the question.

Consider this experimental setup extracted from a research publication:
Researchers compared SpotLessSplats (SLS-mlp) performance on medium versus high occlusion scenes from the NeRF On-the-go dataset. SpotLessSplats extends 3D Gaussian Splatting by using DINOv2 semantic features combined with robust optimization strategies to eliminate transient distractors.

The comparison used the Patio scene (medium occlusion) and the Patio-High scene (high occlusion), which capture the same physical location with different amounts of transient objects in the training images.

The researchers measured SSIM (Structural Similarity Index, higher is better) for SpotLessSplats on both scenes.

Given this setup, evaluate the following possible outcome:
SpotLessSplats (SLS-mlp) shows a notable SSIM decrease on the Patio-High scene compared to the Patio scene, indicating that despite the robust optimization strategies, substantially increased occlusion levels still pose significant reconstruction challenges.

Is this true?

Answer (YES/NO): YES